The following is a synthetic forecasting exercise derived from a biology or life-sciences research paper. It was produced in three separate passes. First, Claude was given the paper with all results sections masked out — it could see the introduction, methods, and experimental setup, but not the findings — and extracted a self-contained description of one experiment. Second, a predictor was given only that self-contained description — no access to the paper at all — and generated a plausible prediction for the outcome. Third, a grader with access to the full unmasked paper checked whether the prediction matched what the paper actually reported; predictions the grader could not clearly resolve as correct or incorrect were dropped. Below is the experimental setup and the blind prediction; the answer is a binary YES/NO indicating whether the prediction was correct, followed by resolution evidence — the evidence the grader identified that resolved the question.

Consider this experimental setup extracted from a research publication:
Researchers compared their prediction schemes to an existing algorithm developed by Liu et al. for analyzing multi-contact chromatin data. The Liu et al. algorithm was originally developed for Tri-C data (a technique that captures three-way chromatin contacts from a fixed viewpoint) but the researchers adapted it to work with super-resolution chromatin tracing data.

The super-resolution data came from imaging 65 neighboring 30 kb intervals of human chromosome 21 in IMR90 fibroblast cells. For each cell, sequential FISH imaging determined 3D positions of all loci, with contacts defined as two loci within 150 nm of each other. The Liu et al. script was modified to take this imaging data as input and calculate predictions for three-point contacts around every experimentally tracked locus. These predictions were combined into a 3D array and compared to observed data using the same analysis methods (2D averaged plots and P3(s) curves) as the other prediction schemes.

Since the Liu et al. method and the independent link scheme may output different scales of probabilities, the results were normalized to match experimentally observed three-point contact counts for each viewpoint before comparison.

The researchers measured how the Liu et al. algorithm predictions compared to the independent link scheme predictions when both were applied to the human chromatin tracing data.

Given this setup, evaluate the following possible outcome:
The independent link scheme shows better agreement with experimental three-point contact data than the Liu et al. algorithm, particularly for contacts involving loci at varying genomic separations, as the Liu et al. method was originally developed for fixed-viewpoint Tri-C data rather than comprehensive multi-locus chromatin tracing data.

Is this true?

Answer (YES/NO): NO